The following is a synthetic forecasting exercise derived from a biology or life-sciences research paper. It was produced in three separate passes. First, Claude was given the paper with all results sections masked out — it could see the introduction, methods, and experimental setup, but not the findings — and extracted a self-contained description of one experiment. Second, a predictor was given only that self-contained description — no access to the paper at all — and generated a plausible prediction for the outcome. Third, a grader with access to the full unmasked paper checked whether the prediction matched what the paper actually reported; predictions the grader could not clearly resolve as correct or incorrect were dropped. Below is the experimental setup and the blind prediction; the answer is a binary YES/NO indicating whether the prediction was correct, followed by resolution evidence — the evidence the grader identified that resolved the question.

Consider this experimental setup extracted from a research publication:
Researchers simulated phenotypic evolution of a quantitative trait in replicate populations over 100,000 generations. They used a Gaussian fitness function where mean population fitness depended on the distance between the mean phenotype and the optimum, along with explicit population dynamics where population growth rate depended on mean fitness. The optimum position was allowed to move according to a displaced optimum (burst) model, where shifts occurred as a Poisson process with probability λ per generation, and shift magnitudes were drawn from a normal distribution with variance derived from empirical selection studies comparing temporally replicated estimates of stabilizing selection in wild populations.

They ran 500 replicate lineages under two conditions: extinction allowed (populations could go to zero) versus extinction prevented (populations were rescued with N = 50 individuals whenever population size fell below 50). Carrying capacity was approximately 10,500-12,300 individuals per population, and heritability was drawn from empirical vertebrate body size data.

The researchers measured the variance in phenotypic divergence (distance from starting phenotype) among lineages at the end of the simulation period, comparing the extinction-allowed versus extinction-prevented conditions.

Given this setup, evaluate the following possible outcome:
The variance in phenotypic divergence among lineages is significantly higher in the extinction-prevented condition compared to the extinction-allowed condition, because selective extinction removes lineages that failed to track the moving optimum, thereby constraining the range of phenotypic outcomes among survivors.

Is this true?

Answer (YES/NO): YES